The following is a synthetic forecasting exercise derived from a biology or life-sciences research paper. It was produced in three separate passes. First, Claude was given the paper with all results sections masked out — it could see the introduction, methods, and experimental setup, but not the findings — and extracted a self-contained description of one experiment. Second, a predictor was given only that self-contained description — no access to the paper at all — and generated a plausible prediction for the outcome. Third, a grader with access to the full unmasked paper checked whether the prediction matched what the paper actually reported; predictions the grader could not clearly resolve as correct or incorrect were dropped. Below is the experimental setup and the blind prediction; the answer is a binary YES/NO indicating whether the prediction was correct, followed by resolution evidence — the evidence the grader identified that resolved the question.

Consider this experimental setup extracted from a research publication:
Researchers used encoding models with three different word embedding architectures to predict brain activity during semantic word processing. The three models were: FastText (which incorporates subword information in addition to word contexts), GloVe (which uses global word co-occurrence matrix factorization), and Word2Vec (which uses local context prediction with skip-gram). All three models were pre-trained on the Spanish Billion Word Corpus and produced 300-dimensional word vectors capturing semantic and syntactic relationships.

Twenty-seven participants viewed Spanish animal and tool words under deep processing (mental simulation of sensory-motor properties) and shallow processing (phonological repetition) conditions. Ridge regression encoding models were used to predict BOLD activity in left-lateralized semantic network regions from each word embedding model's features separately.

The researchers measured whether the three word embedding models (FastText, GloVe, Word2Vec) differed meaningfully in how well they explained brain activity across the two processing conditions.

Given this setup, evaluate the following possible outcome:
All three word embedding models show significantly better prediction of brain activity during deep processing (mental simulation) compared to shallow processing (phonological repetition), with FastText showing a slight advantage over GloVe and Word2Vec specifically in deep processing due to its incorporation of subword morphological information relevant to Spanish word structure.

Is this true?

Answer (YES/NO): NO